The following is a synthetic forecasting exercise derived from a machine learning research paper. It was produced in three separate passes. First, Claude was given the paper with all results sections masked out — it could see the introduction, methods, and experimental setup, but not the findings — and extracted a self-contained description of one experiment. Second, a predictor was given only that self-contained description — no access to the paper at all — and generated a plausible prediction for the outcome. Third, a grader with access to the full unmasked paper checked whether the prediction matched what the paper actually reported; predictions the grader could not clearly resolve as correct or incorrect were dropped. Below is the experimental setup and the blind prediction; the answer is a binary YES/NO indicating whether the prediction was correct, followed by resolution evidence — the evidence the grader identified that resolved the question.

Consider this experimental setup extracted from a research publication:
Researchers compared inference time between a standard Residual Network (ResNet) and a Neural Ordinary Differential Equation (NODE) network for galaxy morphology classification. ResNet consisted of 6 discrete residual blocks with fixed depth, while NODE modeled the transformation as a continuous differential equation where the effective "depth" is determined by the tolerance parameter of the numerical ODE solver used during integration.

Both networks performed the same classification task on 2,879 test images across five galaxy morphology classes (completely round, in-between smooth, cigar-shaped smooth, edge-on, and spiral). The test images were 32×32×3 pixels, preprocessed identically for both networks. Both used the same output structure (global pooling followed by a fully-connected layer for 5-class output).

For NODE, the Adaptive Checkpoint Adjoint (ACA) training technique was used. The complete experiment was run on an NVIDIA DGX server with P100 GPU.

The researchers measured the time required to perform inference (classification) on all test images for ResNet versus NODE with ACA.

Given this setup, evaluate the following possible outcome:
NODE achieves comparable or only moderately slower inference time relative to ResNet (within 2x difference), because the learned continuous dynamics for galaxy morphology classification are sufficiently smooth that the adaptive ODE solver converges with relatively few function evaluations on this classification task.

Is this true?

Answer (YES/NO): NO